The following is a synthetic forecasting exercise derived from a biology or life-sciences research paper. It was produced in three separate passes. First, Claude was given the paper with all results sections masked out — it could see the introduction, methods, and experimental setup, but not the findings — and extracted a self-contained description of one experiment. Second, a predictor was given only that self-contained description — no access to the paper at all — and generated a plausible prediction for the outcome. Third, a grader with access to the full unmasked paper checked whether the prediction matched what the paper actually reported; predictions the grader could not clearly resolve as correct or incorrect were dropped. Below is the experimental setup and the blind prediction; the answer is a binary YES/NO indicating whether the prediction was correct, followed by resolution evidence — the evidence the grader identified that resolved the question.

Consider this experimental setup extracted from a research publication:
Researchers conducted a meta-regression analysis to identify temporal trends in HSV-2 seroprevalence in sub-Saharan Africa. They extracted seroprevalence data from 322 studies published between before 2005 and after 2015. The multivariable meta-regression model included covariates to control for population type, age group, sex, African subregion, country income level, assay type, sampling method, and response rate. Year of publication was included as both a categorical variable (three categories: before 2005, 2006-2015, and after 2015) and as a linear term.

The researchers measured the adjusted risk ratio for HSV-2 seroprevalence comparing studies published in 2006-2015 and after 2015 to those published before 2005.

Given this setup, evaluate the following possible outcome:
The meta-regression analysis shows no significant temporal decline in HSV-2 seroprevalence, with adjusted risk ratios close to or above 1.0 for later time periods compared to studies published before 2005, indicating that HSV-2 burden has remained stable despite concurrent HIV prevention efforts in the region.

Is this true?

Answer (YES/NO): NO